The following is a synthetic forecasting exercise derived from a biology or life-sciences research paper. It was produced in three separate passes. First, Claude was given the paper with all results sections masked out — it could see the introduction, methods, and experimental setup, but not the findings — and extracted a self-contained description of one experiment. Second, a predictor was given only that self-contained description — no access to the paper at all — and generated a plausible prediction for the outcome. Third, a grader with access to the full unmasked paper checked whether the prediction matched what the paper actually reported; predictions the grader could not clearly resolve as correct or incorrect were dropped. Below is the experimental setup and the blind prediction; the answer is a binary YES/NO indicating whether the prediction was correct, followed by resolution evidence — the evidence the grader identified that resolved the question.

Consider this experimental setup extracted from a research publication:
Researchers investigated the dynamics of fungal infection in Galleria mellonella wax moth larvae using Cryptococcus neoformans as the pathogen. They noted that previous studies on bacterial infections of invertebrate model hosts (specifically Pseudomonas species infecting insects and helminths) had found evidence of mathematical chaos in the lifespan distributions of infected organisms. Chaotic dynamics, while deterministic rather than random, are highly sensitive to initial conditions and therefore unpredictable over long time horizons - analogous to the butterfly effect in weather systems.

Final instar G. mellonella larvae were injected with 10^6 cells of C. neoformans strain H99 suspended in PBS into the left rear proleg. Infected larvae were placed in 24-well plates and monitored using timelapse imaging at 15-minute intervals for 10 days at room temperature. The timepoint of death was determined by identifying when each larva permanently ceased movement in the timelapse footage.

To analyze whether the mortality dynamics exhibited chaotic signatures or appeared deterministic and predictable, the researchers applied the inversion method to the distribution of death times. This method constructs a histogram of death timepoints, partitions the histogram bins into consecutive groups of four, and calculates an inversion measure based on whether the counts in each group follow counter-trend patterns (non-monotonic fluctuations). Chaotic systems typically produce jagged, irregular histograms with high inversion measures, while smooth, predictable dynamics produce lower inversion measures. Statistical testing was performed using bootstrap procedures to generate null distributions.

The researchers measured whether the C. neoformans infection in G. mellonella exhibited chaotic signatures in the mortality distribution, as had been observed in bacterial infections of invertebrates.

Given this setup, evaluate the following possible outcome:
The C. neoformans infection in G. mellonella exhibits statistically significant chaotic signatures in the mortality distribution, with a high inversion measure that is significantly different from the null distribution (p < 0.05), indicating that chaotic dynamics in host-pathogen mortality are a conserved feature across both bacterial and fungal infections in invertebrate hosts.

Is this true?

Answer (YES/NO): NO